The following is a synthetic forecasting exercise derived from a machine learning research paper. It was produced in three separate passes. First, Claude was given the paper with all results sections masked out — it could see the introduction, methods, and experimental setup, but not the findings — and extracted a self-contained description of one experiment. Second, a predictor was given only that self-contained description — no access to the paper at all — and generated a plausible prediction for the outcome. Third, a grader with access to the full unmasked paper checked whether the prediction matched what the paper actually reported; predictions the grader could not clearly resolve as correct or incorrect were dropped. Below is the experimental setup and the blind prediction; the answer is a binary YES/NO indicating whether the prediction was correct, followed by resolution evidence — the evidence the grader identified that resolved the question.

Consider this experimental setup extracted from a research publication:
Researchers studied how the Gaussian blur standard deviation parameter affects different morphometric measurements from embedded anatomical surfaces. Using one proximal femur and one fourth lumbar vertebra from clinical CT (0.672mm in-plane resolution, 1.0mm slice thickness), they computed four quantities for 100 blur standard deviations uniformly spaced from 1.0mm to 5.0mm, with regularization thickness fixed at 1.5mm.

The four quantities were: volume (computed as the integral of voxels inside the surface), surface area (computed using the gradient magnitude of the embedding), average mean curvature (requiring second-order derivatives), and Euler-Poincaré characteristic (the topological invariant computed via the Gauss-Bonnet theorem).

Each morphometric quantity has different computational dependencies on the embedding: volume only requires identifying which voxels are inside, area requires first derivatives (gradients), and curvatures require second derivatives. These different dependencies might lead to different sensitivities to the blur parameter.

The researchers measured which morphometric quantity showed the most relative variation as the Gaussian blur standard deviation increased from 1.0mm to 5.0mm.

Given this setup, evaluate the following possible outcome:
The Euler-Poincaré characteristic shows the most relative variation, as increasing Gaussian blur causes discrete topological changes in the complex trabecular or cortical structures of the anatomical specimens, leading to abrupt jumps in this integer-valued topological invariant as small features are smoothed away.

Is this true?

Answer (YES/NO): NO